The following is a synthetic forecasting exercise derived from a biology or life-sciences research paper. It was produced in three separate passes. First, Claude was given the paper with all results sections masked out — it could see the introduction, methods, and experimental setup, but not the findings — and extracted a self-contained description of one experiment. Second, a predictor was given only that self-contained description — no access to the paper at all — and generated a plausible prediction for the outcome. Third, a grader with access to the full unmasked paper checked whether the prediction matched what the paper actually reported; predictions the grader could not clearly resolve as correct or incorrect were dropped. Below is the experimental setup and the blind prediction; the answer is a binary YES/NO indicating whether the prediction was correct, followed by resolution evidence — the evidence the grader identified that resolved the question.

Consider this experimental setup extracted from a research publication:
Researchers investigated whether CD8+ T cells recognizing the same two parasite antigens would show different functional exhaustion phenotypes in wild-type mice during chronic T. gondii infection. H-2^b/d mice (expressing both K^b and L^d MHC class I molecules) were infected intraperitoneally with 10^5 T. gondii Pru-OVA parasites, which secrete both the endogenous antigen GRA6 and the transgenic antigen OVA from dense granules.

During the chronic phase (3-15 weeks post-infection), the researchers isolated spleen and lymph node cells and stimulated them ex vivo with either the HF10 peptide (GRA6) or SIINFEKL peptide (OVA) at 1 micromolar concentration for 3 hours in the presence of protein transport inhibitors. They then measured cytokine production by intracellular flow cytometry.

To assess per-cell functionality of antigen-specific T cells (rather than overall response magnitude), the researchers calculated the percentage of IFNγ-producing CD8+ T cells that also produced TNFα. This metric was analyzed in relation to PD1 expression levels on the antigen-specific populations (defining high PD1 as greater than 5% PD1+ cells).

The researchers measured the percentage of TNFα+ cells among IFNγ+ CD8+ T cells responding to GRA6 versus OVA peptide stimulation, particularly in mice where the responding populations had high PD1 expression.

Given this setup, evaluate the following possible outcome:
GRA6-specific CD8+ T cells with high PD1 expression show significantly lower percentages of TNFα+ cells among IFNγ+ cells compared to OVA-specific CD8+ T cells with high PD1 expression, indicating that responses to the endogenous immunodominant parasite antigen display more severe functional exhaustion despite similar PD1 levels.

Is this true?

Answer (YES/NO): NO